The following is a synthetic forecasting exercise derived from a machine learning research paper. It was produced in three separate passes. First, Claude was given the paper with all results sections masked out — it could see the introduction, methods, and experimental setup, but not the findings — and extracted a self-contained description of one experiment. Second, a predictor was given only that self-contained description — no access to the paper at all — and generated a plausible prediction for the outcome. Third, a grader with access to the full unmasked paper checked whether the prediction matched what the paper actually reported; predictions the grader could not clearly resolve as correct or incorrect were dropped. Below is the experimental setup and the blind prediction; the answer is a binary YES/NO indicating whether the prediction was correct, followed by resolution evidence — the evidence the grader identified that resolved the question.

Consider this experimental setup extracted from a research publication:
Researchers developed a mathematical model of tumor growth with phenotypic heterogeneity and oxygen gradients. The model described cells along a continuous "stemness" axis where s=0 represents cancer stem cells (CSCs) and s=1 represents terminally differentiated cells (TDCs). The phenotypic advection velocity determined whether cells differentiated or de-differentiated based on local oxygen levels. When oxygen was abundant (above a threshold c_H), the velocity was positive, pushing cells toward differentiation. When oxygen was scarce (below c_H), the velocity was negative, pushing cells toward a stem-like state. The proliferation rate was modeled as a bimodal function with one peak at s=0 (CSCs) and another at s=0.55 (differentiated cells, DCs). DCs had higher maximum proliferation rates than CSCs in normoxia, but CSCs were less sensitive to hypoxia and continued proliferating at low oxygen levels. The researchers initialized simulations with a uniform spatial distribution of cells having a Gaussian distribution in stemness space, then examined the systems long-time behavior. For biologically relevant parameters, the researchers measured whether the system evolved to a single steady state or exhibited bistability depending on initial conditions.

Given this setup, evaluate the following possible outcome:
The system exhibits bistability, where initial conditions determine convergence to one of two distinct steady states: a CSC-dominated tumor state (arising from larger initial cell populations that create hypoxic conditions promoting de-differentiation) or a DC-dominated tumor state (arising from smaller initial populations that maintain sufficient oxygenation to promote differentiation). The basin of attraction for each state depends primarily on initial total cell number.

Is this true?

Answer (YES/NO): NO